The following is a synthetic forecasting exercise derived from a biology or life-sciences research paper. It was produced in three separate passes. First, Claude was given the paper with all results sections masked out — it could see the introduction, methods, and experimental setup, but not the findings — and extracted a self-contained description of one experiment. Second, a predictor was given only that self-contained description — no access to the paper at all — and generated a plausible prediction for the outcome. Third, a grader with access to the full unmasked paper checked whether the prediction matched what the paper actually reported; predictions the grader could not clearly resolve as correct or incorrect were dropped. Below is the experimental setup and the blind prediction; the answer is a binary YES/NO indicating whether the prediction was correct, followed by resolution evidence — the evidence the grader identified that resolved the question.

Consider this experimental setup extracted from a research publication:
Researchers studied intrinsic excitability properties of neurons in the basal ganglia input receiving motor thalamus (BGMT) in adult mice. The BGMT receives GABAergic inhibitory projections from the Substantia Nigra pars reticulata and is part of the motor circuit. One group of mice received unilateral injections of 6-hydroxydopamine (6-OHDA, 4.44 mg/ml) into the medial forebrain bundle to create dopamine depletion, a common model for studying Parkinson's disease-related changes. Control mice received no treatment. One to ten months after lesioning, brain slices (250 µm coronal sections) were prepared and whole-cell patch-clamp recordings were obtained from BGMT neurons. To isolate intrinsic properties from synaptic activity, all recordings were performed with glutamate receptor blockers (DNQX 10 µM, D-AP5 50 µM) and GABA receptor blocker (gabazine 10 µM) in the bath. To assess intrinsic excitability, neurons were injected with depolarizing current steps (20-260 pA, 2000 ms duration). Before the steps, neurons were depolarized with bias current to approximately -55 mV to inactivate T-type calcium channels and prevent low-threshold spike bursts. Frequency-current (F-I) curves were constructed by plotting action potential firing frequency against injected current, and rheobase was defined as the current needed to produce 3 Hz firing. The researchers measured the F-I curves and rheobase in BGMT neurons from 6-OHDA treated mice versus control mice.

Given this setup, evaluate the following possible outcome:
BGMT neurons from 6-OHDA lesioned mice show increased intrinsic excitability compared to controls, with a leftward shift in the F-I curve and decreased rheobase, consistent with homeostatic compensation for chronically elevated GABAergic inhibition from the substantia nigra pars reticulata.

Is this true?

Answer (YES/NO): YES